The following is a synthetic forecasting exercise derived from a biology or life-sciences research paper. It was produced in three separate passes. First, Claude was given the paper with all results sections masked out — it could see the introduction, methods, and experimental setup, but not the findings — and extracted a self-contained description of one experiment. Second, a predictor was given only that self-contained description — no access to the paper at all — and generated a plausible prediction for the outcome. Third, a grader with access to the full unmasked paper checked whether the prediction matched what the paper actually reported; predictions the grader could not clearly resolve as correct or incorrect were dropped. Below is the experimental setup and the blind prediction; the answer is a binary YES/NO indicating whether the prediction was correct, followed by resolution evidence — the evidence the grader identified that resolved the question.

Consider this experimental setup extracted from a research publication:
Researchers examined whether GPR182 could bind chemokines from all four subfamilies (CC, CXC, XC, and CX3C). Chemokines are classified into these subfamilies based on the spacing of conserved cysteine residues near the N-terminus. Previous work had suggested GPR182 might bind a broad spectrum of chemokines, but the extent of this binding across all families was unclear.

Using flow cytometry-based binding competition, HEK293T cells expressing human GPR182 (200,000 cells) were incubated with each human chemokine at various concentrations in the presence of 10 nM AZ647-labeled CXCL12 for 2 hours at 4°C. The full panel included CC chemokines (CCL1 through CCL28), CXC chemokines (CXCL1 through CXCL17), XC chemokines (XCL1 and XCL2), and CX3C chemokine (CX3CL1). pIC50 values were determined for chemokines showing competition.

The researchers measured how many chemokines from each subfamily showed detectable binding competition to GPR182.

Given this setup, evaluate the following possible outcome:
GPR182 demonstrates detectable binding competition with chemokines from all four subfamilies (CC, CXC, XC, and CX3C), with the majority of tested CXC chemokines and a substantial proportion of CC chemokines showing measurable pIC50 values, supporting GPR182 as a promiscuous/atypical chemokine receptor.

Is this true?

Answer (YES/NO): NO